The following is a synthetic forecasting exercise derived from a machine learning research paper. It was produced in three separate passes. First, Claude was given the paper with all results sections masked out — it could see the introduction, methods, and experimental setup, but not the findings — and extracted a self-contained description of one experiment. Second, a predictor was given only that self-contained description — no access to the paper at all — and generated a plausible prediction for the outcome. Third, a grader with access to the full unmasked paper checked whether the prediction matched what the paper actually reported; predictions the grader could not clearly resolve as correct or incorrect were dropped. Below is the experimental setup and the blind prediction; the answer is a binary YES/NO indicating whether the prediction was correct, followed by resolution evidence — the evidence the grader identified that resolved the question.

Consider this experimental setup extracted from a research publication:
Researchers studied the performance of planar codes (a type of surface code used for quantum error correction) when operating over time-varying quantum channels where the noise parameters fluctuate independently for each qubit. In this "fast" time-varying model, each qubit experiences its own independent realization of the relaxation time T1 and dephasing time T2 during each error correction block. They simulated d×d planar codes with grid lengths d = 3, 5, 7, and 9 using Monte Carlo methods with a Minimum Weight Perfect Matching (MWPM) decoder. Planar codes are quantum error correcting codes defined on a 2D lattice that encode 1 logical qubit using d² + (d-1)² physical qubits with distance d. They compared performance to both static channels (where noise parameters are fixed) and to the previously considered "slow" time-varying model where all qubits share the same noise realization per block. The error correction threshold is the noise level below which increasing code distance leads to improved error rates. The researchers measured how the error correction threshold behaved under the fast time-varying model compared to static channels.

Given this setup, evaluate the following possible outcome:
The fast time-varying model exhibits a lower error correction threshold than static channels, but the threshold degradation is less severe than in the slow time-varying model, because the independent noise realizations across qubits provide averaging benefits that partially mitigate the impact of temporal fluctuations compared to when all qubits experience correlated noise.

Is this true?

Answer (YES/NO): YES